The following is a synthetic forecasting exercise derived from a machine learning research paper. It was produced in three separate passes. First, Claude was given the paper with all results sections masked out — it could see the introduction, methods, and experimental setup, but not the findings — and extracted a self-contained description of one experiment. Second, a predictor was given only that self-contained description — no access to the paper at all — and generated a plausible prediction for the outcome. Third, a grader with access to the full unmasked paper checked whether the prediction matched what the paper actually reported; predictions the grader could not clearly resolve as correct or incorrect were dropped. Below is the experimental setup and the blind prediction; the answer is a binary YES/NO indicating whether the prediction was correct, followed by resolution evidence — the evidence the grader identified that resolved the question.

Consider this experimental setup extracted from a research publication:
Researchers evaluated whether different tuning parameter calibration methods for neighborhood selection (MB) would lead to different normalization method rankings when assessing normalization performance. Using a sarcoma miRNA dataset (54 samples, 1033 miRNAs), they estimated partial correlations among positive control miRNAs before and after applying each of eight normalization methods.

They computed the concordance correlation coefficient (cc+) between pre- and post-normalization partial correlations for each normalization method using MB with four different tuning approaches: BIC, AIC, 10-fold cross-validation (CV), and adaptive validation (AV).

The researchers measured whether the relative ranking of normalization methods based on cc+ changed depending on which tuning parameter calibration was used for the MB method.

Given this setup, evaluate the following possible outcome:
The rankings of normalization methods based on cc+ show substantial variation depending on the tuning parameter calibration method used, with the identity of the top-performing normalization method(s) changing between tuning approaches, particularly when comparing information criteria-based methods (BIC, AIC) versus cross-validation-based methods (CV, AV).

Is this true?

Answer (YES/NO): NO